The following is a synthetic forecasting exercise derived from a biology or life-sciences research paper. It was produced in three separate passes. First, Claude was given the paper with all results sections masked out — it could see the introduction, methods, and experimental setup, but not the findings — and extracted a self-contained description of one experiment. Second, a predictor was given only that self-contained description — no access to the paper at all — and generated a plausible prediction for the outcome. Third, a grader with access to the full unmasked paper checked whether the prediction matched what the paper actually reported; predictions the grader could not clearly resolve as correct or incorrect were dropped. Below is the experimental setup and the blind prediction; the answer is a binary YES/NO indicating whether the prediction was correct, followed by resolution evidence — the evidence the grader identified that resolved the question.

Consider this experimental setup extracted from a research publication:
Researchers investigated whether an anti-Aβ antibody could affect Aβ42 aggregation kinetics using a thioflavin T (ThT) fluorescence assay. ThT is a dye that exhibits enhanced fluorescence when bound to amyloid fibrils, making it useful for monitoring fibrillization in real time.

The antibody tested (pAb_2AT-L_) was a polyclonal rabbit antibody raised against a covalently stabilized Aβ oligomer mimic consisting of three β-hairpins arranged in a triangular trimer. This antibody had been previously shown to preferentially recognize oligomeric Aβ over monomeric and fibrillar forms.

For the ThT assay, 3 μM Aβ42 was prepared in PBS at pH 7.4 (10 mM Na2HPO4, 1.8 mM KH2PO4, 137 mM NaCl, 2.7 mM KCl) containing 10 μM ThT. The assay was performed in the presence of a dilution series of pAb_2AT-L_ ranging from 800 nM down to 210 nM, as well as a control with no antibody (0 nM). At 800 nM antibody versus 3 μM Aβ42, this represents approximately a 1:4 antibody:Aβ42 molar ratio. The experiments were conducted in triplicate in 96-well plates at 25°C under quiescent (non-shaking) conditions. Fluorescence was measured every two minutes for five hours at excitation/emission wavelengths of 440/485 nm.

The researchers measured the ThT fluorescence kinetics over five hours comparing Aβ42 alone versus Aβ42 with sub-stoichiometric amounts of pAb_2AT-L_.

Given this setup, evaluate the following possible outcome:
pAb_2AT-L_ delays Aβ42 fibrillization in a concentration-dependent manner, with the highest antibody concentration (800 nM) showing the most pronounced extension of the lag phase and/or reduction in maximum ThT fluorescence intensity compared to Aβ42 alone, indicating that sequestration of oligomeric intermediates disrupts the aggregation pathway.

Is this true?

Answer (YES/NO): YES